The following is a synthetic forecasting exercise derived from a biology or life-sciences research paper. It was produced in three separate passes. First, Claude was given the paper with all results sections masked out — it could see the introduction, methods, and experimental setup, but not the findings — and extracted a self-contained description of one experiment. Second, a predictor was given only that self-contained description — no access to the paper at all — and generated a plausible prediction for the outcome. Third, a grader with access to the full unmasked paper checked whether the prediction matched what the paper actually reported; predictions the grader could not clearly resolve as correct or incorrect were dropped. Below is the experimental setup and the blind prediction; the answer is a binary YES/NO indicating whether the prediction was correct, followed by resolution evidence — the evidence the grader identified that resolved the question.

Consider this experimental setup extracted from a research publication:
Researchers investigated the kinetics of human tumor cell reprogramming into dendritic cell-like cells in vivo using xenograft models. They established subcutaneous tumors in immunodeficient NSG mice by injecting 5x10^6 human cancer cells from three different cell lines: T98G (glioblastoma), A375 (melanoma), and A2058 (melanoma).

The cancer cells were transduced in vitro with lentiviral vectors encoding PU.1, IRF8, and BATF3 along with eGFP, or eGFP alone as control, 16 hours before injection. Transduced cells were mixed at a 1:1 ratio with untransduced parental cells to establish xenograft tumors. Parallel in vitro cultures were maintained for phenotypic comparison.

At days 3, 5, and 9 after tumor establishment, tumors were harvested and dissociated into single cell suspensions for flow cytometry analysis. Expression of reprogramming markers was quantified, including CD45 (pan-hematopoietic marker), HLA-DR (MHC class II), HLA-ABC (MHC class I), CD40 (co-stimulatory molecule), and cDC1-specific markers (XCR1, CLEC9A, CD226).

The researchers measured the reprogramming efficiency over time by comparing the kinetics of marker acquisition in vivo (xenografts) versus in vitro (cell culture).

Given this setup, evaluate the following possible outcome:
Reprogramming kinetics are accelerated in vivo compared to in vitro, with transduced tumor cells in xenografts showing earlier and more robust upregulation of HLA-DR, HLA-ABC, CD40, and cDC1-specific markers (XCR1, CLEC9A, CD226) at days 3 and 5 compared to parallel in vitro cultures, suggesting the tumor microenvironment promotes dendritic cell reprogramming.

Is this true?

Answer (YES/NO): NO